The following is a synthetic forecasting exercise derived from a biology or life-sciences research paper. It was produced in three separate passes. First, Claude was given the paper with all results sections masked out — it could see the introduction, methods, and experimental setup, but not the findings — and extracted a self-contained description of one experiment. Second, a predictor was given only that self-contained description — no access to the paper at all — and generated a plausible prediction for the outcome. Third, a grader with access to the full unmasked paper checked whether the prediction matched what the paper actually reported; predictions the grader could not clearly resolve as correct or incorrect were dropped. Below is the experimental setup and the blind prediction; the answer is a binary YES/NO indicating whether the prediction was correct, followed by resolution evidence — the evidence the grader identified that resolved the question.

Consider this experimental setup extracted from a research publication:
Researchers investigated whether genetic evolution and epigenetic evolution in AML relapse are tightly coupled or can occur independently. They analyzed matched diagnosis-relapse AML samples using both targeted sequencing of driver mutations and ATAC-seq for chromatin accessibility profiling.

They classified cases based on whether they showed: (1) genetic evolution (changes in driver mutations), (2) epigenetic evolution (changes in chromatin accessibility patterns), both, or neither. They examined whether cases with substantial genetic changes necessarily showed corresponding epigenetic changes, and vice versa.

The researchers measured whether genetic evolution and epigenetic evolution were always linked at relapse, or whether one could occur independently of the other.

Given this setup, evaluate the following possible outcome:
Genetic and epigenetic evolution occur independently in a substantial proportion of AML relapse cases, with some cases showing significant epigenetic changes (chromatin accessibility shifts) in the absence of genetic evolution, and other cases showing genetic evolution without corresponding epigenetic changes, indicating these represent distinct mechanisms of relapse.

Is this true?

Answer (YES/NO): YES